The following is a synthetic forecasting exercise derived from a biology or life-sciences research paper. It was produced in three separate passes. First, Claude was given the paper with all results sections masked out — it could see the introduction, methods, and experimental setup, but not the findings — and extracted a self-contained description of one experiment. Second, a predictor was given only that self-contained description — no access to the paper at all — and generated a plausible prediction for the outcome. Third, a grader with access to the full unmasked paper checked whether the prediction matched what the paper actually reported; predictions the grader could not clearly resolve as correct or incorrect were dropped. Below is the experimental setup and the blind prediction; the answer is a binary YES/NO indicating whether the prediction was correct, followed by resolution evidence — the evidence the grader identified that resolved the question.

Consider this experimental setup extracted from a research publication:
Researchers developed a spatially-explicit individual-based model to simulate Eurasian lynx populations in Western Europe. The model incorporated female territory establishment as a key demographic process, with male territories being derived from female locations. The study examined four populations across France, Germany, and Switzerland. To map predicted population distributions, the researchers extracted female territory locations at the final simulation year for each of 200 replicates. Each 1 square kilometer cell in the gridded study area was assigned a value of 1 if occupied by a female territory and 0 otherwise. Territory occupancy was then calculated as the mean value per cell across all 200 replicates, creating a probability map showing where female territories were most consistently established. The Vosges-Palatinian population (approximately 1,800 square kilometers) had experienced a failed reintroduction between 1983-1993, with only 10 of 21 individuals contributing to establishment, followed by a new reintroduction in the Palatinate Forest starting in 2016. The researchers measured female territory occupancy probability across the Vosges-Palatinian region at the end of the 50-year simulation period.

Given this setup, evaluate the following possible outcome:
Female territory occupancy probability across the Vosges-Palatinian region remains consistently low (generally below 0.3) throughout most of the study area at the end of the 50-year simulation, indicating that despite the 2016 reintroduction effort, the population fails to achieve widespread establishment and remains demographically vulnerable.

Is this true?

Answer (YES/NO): NO